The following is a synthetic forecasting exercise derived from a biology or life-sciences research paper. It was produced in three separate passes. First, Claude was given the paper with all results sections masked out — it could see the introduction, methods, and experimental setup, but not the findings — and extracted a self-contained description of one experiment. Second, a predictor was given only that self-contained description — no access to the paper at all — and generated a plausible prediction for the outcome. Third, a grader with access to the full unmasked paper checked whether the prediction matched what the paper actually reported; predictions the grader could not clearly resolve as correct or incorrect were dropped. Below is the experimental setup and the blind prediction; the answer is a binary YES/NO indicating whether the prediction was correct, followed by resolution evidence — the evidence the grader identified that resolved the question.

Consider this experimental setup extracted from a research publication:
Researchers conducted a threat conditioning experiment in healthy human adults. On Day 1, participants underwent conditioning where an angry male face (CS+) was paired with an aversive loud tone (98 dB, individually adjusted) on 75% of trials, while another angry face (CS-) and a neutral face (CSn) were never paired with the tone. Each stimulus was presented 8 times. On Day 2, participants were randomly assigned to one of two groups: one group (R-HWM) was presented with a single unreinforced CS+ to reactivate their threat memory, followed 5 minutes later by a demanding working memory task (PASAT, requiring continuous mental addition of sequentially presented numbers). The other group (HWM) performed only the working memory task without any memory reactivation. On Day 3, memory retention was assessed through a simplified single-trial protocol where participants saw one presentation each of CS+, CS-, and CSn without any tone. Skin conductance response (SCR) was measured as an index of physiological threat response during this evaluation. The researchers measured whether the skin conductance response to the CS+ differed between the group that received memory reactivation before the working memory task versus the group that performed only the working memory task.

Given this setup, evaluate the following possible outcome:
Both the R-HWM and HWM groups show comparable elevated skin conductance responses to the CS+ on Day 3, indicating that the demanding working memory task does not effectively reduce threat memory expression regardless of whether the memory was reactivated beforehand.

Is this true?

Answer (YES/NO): NO